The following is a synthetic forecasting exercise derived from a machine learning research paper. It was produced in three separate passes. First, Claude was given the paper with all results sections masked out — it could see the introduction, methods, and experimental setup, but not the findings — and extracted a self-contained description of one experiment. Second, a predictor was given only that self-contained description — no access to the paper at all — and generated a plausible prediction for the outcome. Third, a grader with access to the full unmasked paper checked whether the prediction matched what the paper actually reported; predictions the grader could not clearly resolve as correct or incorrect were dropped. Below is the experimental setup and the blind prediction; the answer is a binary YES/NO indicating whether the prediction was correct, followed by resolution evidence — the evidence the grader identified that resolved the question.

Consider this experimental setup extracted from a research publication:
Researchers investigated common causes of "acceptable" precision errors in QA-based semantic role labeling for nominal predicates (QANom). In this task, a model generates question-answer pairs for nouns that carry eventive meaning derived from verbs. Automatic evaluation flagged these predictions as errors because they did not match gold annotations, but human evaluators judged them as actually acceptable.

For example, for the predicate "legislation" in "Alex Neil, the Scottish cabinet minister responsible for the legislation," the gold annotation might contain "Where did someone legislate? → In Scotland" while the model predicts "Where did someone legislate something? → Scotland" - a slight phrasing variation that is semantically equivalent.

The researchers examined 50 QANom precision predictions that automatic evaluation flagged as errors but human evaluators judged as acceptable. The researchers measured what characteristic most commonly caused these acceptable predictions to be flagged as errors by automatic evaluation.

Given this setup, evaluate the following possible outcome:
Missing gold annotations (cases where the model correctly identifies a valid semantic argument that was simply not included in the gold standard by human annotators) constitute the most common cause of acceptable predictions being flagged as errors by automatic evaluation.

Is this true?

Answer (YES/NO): YES